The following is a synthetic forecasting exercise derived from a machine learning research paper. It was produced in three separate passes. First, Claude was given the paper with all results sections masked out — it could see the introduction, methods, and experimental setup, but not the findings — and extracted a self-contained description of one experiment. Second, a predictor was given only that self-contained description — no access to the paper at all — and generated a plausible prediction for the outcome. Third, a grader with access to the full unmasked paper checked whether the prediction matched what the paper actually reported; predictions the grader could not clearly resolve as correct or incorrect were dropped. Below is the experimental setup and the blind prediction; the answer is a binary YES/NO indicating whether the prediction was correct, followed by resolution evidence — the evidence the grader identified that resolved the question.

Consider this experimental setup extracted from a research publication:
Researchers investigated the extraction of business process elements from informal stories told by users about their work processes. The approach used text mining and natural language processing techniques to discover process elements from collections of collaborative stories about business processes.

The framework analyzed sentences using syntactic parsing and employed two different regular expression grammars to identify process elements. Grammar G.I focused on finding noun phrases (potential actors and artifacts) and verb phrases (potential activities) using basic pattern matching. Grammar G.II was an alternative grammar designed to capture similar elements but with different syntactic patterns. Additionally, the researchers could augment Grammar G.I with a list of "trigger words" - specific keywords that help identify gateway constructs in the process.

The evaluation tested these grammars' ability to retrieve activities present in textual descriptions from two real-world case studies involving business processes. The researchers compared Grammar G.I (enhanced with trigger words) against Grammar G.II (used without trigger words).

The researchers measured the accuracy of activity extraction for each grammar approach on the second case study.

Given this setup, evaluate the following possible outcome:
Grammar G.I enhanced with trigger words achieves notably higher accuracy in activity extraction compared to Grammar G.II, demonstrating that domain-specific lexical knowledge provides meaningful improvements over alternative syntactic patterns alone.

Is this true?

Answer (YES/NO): NO